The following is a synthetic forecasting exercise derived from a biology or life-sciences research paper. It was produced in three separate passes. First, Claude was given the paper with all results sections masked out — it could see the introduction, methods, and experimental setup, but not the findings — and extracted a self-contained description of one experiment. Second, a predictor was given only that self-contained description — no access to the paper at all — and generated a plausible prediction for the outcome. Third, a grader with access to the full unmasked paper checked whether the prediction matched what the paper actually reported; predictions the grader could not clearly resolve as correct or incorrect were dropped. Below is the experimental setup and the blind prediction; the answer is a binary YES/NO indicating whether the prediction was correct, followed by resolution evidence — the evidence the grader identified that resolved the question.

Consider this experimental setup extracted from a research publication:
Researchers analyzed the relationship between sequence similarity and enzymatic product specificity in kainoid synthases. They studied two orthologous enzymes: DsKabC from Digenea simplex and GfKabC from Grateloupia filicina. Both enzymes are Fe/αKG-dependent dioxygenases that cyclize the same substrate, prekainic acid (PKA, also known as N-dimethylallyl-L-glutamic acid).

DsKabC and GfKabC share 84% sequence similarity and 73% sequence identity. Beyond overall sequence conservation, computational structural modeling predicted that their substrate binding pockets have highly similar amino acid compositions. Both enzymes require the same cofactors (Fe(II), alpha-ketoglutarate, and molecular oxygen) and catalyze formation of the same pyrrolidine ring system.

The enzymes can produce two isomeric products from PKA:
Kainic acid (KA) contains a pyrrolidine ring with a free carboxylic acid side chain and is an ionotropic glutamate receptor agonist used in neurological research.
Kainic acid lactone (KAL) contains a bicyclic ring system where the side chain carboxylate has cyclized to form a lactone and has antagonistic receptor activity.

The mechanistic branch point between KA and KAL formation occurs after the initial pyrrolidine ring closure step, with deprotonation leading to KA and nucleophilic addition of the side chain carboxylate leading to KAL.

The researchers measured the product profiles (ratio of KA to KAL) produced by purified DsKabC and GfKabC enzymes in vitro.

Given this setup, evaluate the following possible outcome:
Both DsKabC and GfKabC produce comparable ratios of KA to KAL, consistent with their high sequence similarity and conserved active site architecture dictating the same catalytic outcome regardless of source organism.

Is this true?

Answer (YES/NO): NO